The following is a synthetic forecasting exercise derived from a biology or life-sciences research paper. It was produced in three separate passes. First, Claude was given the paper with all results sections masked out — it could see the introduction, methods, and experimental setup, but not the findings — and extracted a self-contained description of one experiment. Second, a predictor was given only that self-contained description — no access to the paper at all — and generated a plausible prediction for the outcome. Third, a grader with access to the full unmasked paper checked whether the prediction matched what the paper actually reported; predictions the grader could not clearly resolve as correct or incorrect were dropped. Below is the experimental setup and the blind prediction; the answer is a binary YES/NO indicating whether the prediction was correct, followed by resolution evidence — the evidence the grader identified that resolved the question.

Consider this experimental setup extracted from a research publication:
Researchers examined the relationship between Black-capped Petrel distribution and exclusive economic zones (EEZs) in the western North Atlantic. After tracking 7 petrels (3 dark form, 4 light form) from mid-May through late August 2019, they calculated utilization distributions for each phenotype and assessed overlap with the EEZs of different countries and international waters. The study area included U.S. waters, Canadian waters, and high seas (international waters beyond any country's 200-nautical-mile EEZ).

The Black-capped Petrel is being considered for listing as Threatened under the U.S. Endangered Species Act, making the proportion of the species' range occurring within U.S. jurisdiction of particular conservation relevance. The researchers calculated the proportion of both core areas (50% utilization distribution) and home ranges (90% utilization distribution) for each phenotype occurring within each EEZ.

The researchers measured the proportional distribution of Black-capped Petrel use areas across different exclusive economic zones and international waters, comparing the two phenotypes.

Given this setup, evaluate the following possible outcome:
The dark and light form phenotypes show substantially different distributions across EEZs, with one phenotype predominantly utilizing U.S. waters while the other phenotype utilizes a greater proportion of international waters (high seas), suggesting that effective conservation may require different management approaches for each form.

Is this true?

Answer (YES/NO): YES